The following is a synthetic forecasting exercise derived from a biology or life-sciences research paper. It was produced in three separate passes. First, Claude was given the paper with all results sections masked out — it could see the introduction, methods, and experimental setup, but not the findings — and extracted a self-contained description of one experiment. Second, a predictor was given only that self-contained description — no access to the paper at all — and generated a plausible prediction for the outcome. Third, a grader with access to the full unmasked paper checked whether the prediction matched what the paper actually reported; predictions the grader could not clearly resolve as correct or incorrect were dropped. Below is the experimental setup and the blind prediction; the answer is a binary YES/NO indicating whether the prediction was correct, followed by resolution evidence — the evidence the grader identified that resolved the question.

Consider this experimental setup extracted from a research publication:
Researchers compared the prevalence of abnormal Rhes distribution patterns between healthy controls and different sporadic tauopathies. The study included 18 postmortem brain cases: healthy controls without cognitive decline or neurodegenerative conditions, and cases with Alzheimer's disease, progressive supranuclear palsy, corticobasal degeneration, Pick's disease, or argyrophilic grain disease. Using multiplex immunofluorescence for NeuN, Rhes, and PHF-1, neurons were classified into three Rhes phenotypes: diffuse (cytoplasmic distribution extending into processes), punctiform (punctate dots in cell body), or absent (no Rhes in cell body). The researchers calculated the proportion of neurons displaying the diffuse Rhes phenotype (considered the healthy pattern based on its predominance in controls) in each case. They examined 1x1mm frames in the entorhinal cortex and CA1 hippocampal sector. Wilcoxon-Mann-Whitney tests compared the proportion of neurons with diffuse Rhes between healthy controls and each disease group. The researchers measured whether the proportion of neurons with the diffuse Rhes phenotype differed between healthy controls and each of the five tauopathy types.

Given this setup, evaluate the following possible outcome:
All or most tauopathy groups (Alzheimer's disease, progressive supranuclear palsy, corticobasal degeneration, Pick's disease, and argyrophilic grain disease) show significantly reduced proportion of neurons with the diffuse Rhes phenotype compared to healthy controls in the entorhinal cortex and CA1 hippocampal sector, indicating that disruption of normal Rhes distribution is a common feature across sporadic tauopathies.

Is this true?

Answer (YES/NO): NO